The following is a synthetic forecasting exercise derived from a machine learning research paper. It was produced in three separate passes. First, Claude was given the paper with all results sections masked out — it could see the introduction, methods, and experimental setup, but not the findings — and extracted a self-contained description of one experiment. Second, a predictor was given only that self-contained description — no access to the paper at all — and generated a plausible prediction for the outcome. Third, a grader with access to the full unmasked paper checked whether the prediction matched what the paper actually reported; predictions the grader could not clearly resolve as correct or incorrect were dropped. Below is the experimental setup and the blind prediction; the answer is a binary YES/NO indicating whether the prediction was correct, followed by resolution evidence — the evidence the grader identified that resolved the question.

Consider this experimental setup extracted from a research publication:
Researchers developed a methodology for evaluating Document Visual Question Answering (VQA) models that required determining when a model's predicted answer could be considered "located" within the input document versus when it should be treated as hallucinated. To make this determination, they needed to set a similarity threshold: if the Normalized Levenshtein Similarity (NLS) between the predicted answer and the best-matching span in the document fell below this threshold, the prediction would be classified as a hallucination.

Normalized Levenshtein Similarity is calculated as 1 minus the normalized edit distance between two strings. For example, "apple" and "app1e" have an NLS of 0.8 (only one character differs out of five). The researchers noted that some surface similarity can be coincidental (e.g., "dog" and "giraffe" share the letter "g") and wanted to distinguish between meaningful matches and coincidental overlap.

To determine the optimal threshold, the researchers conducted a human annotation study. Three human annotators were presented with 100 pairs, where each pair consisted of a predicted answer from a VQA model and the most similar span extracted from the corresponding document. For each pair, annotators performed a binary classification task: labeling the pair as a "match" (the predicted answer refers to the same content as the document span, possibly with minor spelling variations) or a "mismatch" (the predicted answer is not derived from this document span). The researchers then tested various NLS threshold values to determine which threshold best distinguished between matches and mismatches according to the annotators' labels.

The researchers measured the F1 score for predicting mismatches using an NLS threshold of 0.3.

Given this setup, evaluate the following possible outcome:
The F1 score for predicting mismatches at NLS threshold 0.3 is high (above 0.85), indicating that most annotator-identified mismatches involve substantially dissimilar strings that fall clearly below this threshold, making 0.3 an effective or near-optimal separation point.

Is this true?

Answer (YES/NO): YES